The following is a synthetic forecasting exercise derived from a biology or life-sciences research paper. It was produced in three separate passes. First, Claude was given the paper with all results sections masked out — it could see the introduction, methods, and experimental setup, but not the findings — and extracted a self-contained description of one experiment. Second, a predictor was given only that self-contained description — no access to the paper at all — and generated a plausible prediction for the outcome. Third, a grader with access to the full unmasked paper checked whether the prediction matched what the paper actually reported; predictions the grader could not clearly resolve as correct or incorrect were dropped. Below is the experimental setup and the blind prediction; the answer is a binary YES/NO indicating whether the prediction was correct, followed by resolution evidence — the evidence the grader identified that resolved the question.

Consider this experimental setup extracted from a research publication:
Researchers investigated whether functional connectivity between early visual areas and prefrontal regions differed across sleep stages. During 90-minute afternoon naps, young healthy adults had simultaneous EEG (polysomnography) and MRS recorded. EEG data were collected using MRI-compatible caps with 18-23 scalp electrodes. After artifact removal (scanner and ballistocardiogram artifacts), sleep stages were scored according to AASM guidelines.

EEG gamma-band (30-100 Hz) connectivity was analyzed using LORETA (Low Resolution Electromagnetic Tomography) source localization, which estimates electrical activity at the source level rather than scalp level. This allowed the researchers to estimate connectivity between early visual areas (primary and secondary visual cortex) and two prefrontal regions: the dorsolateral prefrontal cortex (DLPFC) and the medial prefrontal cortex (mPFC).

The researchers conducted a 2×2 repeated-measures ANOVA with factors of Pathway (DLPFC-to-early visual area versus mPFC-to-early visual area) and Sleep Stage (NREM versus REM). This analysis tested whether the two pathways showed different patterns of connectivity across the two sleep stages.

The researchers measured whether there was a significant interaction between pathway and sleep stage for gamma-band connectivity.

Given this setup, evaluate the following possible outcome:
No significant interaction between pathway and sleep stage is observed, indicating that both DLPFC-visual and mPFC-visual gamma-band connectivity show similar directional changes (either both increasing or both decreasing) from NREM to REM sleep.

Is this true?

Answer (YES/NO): NO